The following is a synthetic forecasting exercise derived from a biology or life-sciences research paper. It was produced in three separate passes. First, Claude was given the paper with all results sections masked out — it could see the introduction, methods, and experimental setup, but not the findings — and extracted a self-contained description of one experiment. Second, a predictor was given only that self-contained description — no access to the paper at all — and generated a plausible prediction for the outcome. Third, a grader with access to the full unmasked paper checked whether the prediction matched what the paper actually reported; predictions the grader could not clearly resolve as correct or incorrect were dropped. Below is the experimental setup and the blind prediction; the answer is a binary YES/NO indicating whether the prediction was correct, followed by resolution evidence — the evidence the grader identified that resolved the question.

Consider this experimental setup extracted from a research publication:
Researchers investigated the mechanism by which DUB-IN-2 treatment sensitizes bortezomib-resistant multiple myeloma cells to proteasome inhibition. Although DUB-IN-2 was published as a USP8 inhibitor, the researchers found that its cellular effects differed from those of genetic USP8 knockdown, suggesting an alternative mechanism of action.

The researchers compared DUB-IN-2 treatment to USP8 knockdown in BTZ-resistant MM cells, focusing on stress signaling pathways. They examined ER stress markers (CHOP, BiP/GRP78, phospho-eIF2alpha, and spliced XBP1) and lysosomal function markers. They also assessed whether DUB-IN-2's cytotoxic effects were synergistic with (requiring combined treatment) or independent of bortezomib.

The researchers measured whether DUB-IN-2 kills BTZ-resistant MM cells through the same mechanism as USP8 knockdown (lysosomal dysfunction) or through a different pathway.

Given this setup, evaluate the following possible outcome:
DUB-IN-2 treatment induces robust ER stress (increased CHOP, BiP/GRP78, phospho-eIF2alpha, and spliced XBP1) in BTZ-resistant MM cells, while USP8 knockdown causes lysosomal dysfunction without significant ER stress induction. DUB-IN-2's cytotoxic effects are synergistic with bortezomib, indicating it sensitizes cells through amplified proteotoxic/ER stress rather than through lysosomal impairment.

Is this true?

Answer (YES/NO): NO